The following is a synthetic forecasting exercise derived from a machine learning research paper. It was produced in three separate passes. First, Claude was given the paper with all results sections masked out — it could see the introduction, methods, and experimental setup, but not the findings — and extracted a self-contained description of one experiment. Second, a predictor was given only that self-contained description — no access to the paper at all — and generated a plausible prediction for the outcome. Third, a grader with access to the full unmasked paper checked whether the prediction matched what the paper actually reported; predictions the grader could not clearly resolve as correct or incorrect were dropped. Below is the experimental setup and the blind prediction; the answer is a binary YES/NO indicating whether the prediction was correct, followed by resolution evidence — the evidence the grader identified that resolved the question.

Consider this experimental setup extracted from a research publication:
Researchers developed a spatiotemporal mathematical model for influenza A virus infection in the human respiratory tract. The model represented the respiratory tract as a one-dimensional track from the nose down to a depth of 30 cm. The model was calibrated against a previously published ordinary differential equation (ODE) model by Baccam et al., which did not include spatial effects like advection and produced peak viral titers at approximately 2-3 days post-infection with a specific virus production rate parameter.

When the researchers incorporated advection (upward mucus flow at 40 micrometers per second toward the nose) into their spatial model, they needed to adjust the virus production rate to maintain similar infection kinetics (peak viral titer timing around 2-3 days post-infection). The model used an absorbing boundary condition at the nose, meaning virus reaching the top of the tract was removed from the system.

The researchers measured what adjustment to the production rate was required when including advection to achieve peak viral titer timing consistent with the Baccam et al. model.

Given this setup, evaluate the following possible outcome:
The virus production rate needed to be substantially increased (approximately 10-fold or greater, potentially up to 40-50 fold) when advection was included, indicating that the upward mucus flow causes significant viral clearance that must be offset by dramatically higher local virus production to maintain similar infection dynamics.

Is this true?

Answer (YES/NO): YES